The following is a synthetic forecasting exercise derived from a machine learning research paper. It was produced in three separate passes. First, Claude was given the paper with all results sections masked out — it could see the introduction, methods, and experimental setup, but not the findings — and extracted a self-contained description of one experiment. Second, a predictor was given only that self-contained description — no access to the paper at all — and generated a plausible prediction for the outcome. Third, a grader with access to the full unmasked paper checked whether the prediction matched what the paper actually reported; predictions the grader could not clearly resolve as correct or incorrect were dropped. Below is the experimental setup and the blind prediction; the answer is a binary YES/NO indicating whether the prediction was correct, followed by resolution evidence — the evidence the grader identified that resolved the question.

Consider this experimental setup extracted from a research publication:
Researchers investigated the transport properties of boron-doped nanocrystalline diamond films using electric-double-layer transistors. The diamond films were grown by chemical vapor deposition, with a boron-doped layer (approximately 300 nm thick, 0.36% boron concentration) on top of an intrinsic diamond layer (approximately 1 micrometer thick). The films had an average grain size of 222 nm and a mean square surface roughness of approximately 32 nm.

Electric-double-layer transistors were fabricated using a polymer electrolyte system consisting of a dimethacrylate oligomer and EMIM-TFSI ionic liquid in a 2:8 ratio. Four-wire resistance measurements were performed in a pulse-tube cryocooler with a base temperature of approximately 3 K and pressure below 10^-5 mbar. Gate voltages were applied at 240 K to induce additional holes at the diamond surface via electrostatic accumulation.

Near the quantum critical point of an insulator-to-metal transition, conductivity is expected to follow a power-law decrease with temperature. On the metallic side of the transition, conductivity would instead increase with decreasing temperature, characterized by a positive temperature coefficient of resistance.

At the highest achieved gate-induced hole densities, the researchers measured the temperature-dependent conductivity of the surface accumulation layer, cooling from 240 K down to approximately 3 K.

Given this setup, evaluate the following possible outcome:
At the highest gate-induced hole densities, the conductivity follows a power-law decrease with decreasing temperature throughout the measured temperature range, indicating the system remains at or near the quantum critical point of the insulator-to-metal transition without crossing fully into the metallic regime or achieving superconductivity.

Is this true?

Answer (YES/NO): NO